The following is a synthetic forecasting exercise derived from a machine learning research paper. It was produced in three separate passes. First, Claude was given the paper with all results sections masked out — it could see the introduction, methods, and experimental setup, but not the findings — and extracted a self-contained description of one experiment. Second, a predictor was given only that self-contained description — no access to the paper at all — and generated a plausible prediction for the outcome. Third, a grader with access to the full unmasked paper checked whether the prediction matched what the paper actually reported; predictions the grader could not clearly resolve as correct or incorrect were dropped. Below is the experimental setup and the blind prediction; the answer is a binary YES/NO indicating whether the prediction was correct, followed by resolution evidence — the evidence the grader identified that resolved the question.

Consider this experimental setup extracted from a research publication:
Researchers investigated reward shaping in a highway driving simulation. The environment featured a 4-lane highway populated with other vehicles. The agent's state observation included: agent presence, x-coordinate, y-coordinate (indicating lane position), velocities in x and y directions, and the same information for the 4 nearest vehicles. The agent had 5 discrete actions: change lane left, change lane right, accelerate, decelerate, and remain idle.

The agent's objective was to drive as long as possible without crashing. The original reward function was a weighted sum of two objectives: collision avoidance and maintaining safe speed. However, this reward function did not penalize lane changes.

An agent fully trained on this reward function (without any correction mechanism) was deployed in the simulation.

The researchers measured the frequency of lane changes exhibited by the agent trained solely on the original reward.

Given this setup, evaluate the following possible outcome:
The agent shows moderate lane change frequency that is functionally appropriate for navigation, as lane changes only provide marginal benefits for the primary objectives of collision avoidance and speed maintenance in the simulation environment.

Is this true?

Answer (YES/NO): NO